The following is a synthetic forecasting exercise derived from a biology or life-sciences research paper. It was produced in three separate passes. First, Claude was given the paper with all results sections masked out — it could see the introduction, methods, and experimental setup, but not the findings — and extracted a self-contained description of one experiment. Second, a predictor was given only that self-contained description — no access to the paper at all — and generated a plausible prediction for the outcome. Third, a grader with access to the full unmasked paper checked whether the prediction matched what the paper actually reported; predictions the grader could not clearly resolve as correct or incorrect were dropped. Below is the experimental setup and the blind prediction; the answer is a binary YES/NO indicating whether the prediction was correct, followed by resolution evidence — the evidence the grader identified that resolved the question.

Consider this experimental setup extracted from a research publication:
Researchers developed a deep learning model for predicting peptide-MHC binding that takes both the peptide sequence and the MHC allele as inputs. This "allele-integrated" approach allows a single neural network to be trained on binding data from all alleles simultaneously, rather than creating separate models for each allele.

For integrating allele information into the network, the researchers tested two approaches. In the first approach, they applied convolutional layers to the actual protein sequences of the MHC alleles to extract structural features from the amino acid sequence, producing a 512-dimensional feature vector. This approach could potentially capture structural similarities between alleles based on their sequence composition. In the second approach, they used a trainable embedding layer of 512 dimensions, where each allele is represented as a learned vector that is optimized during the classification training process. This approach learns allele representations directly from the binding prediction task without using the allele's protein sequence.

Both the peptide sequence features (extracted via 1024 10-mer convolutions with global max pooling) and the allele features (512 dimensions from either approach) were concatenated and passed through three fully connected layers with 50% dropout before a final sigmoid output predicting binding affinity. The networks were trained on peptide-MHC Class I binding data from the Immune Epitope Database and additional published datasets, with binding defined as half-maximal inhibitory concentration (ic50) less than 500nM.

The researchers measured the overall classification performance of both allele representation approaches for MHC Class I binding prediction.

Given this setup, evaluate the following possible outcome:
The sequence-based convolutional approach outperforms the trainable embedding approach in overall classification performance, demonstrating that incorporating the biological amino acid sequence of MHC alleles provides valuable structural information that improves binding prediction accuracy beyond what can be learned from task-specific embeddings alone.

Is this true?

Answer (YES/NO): NO